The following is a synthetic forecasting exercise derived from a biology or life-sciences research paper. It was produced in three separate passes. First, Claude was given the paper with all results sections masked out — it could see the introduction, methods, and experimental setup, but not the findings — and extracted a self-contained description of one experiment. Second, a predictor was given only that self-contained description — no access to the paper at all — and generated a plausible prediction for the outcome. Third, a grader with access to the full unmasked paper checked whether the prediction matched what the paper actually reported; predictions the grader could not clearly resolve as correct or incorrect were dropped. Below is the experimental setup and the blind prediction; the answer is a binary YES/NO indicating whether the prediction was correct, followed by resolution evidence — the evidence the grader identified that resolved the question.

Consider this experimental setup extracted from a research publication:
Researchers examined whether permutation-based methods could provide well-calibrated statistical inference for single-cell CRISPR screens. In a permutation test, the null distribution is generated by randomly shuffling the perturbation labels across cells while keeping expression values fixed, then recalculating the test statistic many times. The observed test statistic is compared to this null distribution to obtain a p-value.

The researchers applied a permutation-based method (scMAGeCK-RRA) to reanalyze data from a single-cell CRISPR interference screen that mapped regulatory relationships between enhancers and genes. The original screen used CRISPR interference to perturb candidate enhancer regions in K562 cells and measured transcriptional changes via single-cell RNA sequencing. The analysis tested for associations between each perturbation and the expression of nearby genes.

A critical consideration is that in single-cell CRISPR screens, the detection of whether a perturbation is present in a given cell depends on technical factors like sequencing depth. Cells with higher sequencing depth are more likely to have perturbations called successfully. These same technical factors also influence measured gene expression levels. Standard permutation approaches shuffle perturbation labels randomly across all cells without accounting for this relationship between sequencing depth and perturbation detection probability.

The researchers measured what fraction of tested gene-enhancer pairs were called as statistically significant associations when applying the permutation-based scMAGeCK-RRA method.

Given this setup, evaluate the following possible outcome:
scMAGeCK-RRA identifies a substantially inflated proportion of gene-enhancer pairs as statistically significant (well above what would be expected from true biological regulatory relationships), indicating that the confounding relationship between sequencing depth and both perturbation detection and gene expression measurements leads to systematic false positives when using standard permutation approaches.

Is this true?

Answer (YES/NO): YES